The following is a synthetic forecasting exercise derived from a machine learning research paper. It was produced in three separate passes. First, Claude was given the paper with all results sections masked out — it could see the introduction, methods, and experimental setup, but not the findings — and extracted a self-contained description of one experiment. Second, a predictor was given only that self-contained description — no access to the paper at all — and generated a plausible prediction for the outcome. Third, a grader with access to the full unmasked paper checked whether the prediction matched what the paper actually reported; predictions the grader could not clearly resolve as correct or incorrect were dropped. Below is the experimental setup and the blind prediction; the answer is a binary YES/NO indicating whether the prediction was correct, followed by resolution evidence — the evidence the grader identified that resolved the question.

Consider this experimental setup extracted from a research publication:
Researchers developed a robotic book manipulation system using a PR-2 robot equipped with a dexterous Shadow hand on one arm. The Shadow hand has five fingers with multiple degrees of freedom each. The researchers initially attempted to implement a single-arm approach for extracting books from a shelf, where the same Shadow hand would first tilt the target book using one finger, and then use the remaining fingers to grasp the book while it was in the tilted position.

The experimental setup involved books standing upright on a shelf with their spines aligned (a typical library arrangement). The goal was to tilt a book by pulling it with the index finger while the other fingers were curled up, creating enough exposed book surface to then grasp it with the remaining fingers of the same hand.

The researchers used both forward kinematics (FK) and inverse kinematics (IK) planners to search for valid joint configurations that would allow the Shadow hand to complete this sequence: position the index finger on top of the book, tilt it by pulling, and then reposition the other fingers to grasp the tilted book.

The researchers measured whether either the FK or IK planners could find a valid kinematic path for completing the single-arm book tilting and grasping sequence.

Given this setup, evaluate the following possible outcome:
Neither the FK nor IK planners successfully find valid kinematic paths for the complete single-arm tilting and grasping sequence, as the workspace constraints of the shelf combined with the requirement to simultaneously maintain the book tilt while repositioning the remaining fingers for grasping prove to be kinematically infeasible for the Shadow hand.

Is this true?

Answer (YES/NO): NO